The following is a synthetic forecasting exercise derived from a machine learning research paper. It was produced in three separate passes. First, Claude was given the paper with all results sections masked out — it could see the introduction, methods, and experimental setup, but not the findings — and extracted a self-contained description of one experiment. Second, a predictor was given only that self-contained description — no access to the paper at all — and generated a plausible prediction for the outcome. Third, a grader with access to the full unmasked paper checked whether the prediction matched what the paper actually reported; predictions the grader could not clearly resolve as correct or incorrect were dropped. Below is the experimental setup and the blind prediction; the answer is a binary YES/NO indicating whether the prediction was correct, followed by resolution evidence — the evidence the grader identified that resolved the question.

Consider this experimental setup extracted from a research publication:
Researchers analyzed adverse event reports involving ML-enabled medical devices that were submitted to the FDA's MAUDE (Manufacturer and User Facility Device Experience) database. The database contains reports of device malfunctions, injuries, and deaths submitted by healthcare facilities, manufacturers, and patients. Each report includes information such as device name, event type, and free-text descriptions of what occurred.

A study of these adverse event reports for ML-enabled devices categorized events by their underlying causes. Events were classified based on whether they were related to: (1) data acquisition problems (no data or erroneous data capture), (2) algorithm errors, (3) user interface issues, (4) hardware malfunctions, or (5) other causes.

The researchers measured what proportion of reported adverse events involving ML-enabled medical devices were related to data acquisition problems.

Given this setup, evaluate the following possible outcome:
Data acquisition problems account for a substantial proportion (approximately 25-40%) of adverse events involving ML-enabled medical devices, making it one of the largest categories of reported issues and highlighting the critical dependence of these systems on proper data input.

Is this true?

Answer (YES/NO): NO